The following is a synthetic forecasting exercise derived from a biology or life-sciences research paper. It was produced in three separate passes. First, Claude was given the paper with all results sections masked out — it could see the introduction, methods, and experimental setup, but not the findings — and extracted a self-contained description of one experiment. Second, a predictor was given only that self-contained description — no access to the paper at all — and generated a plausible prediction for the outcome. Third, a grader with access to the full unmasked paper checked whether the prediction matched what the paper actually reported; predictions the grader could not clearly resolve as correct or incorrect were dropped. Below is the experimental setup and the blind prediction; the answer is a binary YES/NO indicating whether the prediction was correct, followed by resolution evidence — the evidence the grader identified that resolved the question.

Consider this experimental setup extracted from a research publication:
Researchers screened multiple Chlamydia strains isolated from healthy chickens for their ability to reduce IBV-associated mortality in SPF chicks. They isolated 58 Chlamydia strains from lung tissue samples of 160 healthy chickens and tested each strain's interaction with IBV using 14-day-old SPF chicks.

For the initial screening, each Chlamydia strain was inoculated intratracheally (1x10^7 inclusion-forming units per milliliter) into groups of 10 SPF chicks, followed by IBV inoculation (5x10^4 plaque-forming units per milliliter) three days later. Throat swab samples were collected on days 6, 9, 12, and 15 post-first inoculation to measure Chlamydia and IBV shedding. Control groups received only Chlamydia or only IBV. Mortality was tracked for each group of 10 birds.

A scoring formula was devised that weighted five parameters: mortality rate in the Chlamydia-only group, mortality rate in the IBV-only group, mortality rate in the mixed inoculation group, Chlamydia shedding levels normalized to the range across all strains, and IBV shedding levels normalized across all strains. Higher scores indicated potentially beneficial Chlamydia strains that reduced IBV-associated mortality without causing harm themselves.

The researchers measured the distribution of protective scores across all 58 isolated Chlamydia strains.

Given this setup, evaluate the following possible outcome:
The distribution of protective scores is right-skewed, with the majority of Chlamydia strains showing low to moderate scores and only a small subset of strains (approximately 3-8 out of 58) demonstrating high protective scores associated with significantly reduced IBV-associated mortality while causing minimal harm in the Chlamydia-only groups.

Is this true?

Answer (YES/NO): YES